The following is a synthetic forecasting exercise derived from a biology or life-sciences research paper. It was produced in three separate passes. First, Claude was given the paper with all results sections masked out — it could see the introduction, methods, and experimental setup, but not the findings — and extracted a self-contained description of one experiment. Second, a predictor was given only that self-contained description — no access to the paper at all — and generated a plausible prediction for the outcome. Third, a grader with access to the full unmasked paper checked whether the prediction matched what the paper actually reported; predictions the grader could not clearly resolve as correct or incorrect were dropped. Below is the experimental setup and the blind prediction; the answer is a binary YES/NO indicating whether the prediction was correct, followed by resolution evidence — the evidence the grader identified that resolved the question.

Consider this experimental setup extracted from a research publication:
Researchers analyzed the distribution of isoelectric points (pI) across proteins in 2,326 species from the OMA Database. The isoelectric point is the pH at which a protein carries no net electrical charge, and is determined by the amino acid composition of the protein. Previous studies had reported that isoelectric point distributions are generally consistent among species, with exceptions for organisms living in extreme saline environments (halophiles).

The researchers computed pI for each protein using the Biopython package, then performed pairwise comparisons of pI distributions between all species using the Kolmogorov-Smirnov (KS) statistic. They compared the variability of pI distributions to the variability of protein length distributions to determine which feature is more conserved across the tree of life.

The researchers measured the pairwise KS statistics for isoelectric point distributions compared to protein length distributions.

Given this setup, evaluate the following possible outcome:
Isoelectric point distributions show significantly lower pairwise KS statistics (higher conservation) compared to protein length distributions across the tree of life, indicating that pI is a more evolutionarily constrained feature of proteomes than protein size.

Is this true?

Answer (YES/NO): NO